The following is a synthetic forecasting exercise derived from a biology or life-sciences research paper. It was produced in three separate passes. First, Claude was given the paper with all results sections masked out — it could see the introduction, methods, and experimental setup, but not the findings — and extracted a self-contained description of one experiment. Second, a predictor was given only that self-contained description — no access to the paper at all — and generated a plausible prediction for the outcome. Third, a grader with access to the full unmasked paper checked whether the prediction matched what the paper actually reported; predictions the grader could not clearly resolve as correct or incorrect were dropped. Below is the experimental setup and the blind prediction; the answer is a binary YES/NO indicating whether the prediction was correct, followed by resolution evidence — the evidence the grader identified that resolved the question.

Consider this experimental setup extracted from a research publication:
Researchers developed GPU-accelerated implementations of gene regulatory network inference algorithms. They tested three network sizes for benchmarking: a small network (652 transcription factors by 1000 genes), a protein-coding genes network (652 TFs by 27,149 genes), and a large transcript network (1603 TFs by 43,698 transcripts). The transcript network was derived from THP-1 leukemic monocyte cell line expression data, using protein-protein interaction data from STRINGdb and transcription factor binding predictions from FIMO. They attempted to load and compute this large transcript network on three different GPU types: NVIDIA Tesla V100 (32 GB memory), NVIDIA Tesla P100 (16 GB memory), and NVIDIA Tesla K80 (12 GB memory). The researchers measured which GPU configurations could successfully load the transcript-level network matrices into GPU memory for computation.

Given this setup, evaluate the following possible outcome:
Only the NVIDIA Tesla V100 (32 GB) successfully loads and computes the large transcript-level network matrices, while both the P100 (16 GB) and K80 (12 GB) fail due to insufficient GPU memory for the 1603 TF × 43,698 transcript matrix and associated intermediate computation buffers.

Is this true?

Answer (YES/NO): YES